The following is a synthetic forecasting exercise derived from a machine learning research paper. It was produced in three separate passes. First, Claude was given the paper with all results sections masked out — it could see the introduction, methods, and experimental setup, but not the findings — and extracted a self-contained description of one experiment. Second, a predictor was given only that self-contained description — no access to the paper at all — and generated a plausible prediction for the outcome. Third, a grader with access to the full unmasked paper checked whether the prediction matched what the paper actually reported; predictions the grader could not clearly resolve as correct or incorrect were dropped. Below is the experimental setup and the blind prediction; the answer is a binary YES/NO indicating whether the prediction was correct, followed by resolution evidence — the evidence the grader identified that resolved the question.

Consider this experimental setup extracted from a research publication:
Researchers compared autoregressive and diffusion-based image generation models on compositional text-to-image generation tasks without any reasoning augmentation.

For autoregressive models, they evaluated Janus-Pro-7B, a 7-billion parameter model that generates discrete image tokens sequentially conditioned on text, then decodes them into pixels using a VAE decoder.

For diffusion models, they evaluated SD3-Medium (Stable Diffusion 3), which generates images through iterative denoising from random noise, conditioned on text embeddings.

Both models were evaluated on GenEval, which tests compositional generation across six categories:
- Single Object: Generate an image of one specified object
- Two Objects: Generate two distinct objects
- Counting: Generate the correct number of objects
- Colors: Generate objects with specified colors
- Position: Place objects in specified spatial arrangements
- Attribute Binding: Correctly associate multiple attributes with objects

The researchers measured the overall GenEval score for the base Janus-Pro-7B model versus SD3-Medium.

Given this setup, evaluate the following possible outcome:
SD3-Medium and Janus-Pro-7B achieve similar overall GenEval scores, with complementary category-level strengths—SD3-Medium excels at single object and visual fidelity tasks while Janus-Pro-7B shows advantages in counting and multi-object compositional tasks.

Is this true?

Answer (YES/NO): NO